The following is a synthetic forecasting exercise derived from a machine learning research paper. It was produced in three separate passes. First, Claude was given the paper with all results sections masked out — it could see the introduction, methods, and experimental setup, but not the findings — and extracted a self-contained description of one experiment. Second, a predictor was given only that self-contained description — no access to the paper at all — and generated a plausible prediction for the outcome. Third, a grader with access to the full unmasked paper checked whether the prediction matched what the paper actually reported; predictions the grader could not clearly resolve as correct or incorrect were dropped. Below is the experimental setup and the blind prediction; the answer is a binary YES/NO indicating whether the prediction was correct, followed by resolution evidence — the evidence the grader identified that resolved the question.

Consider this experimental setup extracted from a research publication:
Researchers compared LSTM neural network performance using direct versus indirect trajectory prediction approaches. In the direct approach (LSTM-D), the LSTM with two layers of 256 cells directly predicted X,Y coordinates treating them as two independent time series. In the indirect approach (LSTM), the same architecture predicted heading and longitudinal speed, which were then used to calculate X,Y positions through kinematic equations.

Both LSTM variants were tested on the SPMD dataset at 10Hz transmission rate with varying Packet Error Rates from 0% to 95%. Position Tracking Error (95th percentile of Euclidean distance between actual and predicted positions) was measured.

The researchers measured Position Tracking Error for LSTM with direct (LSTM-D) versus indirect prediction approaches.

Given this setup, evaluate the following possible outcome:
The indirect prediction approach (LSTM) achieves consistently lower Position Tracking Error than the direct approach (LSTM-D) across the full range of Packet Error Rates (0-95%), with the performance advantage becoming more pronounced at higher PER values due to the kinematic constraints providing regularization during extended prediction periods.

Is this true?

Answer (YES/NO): NO